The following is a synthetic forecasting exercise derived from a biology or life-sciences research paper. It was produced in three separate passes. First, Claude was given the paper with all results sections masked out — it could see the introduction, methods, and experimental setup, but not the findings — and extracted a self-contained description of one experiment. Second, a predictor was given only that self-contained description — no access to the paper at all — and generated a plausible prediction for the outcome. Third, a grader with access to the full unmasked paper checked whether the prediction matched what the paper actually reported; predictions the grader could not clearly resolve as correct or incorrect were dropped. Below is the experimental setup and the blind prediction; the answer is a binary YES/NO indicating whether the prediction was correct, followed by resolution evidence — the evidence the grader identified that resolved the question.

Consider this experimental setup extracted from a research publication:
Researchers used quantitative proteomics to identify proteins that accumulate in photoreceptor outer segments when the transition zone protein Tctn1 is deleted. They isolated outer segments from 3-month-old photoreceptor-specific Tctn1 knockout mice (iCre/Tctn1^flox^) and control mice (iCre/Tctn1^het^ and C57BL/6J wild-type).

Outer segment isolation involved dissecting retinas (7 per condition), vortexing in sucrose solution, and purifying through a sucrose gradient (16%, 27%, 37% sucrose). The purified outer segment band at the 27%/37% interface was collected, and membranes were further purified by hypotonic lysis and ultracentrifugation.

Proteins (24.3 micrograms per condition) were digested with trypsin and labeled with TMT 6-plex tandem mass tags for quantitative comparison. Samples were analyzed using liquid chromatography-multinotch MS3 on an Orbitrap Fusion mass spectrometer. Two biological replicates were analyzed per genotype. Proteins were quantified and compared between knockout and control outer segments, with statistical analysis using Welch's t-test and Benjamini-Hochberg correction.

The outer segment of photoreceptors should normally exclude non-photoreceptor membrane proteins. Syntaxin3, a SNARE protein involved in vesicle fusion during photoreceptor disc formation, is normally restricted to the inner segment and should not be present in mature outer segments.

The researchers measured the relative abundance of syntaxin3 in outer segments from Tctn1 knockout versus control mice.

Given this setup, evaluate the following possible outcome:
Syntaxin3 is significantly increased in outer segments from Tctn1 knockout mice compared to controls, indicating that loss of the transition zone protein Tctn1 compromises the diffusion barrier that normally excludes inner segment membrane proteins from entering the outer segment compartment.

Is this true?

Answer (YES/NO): YES